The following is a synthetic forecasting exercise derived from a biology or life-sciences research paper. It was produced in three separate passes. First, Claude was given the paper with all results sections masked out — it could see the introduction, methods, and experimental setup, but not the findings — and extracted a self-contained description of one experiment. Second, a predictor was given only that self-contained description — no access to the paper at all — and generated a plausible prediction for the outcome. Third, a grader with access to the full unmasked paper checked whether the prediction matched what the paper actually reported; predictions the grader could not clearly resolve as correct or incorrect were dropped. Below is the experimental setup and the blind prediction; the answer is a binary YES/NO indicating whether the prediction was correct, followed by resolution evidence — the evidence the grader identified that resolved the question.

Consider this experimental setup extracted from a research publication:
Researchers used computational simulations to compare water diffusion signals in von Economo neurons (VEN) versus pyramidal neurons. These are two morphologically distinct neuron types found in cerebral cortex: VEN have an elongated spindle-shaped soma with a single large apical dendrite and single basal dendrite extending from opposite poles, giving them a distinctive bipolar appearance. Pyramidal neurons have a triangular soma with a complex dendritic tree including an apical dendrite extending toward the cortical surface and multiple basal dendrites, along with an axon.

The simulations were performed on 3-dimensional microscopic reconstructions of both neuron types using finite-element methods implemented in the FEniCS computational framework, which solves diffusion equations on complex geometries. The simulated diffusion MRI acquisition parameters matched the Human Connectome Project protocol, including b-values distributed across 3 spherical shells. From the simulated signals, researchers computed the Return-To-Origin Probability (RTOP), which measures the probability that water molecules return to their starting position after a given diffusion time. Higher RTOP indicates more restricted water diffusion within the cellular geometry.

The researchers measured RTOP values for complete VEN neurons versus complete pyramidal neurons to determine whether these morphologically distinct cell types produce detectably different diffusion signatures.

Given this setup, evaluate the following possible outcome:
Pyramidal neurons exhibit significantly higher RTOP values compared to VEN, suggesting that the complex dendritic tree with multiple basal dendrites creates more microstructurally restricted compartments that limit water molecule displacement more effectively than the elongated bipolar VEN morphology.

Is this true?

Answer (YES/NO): YES